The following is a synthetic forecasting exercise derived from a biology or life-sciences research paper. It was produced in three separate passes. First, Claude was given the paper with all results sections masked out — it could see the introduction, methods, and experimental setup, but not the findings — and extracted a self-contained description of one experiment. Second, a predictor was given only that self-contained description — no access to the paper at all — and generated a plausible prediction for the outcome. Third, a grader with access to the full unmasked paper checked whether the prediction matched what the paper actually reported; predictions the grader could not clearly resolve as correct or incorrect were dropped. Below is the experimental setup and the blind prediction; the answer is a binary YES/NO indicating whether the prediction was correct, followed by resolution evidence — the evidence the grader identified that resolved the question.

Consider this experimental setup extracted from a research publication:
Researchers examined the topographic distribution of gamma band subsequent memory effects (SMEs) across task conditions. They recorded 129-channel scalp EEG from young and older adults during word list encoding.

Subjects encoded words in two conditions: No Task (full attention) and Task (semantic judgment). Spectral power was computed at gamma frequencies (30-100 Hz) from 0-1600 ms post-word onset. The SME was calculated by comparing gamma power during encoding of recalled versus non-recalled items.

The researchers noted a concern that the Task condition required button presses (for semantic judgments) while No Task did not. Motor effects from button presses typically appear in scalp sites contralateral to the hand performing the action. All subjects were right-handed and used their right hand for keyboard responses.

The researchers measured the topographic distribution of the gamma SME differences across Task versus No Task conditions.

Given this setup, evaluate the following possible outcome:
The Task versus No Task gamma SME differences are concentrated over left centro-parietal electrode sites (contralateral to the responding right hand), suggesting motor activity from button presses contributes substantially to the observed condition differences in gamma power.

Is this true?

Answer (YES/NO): NO